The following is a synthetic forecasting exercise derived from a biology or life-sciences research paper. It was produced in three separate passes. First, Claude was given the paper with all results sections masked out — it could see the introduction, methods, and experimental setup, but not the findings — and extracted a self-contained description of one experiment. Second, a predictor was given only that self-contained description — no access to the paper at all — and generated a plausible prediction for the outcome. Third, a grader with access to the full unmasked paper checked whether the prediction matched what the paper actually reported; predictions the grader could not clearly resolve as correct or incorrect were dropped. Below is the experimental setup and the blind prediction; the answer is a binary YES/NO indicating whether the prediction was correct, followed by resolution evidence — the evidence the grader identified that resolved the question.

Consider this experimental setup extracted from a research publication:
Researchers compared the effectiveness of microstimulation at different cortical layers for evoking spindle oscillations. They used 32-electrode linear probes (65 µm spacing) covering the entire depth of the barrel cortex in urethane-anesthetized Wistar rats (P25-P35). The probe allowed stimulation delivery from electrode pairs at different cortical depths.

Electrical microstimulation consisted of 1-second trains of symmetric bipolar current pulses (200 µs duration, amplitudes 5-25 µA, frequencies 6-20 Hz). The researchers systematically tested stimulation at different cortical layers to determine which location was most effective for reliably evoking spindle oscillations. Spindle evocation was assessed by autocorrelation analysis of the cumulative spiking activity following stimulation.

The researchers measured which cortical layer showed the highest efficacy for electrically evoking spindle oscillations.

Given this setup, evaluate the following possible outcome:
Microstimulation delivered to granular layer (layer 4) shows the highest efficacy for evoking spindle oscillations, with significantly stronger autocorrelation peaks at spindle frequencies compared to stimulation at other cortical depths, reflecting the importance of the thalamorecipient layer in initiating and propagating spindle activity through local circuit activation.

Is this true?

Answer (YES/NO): NO